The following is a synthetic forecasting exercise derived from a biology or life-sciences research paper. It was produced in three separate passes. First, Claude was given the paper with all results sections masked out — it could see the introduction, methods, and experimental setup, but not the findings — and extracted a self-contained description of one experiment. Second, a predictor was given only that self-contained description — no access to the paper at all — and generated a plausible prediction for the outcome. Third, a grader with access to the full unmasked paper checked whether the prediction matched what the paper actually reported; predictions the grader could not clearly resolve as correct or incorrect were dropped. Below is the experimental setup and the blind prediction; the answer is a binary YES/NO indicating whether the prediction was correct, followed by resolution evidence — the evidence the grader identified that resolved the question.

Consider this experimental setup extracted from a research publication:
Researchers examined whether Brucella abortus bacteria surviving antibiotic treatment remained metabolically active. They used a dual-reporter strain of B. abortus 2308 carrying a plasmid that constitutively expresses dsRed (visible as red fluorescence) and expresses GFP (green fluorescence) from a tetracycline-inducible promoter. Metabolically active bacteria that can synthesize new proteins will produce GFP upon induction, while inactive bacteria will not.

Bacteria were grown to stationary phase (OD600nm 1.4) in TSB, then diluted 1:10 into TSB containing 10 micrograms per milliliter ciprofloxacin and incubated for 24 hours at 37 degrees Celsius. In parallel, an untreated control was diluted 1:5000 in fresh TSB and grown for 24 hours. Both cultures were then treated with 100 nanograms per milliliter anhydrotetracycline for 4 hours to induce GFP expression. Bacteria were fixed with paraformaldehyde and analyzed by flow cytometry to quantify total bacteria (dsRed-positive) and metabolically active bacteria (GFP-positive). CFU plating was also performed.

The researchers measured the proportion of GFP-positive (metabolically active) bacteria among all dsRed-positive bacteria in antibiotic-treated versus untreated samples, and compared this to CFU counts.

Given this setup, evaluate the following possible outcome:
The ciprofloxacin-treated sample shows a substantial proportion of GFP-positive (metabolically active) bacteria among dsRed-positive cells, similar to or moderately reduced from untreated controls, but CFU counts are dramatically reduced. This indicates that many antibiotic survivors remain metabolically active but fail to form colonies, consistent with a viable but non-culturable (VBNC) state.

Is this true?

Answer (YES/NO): NO